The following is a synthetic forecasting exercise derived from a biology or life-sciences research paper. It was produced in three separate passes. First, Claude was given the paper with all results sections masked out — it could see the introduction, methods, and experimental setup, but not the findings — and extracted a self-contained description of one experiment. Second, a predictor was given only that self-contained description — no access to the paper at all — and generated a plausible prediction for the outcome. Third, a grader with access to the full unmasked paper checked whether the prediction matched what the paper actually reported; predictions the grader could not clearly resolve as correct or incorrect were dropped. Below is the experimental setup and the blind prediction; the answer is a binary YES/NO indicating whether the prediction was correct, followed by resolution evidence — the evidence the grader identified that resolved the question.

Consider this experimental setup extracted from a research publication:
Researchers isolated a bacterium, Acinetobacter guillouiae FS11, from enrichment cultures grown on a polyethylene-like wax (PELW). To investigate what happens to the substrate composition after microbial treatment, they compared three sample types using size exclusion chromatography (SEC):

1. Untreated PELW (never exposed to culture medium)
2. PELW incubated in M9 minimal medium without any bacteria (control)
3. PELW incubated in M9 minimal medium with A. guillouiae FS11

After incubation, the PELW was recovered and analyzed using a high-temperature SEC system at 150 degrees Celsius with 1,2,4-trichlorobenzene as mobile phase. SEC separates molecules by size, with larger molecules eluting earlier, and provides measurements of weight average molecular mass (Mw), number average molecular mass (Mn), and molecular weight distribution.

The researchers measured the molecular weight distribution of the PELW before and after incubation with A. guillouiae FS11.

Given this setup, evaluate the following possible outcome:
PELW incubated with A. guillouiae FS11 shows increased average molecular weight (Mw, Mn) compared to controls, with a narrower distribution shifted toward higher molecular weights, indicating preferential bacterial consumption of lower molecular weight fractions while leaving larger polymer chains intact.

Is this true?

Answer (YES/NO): NO